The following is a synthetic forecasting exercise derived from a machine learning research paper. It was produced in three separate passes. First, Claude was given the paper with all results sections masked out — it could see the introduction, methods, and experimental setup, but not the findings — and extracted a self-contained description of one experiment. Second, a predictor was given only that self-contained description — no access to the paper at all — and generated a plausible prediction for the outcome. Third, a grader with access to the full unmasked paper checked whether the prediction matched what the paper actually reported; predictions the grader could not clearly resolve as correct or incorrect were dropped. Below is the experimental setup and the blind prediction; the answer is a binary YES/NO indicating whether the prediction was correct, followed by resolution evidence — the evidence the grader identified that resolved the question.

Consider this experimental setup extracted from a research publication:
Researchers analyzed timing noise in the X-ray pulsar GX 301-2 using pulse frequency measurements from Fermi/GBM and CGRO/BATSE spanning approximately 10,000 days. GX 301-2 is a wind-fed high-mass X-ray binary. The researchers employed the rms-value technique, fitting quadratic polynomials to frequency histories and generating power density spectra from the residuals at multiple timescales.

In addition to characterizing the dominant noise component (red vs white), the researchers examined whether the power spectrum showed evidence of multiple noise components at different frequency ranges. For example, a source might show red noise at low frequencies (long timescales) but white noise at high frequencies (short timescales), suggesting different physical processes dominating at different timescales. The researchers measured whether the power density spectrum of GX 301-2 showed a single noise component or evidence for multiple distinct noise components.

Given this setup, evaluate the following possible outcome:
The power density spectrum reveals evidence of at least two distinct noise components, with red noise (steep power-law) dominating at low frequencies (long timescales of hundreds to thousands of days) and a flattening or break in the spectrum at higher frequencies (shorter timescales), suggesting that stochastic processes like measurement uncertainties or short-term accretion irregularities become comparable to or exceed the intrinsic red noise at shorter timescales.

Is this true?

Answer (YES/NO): NO